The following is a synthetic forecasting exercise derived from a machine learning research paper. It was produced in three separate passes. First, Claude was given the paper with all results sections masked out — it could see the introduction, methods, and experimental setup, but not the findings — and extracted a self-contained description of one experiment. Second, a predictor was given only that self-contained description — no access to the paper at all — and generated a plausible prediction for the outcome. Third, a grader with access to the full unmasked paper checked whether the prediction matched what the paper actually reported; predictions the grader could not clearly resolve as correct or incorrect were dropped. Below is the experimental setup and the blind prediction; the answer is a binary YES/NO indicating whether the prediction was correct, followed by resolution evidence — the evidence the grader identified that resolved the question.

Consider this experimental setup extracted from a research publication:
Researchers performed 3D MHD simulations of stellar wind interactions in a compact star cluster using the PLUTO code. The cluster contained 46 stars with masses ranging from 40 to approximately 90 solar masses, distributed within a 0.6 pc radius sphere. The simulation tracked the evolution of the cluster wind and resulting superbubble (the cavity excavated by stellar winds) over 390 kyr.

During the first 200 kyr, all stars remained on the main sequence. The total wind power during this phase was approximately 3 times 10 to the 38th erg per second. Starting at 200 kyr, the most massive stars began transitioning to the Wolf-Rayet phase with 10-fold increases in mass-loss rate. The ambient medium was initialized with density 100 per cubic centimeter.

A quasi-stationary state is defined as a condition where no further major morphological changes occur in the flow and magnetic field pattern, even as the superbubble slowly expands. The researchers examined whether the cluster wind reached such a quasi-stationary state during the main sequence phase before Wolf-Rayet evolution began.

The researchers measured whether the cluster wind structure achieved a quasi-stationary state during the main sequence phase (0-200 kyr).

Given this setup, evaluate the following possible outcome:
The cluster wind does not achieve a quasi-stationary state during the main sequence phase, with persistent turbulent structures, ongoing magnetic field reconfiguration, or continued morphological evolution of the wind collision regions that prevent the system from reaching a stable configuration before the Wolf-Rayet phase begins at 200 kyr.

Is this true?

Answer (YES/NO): NO